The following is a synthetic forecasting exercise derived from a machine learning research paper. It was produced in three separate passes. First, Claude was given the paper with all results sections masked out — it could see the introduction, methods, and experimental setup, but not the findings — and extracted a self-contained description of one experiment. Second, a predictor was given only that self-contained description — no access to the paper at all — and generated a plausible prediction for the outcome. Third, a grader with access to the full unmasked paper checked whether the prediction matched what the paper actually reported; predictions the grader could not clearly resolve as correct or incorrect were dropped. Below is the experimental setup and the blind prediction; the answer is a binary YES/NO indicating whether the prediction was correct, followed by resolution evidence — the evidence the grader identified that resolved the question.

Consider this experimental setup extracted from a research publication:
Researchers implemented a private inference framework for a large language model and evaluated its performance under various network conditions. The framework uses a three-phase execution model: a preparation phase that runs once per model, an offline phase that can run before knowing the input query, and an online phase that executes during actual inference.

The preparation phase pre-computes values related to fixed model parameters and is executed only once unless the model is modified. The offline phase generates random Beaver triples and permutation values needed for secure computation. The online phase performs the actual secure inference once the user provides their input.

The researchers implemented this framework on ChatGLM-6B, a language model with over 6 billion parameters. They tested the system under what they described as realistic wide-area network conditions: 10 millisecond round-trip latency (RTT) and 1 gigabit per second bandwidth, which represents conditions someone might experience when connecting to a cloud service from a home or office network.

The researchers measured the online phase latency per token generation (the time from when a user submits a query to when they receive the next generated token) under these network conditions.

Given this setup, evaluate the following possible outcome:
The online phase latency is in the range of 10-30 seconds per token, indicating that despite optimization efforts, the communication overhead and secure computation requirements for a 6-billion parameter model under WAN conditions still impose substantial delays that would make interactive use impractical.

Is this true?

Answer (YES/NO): NO